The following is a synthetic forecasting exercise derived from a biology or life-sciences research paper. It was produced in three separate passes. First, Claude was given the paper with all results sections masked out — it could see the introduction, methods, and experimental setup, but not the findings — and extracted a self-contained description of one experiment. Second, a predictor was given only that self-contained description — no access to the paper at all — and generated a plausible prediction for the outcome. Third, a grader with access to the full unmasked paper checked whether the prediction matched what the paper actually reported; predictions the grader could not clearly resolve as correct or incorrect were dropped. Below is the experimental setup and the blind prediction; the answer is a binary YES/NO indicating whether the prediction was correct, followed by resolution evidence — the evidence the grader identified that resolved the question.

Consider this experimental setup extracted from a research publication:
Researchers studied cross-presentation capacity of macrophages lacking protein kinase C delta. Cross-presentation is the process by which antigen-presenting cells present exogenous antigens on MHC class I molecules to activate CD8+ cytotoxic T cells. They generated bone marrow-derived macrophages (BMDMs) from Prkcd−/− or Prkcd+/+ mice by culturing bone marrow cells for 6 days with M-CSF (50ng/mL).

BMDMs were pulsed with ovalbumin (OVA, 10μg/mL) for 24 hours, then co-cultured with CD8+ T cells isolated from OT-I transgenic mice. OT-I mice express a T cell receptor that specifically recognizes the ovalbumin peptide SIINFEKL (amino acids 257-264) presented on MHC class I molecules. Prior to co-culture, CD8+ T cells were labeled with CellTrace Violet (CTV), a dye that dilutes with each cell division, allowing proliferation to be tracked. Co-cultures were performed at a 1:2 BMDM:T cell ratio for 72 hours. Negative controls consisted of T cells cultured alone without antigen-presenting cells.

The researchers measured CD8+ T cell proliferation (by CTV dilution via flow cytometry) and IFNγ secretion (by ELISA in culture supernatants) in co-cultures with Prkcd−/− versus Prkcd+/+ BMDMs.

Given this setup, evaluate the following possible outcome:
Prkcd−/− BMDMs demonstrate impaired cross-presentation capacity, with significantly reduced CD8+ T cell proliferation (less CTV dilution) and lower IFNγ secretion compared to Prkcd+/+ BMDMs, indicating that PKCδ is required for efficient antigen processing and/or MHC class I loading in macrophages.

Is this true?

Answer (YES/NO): NO